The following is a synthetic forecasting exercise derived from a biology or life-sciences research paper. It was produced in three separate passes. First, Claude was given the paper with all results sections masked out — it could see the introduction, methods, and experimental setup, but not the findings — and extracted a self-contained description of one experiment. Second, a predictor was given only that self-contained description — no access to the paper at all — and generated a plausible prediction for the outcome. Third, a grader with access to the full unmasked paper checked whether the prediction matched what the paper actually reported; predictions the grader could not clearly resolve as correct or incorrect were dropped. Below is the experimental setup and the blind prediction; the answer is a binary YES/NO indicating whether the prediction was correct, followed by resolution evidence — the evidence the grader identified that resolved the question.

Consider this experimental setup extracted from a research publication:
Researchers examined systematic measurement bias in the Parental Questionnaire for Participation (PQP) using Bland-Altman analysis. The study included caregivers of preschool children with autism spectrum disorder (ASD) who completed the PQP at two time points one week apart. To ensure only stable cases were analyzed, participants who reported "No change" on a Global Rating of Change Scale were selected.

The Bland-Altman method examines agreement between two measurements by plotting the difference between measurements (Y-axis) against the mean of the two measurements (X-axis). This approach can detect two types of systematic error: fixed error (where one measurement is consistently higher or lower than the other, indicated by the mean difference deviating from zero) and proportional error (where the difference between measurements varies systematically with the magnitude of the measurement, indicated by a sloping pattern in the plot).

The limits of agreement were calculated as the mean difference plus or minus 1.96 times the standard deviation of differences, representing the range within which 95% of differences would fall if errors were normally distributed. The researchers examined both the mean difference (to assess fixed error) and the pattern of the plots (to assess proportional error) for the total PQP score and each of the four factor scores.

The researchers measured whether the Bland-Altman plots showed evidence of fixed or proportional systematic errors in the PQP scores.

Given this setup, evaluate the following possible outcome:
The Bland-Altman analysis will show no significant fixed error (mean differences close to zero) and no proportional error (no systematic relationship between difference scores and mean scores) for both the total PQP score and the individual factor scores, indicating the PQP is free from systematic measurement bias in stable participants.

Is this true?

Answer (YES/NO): YES